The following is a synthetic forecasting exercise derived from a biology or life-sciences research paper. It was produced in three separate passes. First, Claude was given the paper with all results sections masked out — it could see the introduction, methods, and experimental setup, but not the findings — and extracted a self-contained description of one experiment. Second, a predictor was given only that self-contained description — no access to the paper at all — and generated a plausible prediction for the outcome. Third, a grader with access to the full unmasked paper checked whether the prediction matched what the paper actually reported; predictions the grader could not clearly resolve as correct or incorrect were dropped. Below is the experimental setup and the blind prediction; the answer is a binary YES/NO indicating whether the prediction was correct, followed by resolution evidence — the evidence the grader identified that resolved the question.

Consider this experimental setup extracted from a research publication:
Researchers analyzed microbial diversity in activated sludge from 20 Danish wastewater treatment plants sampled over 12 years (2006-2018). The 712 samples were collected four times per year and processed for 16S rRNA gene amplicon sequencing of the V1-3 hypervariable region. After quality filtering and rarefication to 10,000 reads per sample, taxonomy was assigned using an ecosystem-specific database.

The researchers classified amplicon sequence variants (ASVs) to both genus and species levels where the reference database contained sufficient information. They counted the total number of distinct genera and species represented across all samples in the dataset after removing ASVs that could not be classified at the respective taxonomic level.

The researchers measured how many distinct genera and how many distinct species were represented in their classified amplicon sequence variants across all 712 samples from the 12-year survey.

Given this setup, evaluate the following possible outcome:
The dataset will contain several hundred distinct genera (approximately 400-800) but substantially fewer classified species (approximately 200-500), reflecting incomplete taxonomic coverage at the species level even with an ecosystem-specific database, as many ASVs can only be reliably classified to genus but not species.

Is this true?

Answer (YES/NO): NO